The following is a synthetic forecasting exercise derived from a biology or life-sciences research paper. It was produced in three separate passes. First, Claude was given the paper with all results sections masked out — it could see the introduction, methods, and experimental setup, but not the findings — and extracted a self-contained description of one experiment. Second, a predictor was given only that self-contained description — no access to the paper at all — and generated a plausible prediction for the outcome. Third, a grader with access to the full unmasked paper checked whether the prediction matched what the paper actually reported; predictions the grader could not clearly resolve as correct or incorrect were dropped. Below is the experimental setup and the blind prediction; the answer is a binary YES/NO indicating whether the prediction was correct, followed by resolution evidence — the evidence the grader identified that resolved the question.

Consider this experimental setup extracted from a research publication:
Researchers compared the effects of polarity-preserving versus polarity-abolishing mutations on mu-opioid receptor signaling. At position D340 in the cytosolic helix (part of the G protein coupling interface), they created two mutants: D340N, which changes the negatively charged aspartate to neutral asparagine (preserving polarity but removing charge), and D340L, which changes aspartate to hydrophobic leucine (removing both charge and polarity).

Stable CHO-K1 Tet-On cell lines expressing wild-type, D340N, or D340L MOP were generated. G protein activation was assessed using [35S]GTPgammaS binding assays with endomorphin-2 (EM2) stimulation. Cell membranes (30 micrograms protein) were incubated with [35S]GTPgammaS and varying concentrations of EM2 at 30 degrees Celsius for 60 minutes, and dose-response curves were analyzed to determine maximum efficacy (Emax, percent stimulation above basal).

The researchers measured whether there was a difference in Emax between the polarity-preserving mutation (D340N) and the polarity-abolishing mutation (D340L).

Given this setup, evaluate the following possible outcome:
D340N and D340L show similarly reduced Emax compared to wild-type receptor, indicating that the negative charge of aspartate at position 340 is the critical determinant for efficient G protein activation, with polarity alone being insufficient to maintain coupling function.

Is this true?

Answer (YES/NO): NO